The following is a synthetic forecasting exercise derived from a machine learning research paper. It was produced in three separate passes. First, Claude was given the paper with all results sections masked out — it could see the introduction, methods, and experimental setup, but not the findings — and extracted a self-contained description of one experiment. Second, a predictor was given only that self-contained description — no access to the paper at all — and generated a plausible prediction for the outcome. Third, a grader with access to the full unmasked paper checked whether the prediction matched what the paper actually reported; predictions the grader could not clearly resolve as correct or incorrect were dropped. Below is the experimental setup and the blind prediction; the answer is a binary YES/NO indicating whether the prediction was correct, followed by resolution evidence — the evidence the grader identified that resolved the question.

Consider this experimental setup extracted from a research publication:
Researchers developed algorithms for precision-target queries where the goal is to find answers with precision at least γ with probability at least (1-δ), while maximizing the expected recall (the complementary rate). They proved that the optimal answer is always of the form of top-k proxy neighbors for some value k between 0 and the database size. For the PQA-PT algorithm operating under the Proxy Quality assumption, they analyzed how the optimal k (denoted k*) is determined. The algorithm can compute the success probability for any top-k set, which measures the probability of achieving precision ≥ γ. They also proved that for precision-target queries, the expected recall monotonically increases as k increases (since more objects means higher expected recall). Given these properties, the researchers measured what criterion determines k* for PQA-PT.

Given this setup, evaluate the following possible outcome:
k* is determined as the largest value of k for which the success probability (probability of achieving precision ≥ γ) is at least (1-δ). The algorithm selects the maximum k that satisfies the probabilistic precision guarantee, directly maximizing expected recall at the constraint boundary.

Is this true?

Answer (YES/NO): YES